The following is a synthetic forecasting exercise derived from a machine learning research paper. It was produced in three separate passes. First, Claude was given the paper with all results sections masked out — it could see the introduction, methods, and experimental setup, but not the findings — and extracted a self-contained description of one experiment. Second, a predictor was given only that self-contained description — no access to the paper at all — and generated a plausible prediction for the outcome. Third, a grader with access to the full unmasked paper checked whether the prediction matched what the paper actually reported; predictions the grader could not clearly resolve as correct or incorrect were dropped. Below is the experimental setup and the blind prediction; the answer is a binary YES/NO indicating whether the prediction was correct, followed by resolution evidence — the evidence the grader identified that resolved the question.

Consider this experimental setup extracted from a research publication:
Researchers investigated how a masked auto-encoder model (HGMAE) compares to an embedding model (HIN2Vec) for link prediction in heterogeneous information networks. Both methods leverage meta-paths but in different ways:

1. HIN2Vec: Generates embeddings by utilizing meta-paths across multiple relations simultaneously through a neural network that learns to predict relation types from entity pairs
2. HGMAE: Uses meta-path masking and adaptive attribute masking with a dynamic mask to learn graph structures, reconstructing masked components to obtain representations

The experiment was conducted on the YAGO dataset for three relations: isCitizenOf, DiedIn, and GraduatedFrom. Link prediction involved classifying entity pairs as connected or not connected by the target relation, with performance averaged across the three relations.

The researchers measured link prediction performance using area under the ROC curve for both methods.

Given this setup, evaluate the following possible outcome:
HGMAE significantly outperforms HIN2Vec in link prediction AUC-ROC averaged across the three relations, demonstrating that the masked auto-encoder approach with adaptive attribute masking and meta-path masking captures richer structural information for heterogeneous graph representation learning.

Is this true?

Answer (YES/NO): NO